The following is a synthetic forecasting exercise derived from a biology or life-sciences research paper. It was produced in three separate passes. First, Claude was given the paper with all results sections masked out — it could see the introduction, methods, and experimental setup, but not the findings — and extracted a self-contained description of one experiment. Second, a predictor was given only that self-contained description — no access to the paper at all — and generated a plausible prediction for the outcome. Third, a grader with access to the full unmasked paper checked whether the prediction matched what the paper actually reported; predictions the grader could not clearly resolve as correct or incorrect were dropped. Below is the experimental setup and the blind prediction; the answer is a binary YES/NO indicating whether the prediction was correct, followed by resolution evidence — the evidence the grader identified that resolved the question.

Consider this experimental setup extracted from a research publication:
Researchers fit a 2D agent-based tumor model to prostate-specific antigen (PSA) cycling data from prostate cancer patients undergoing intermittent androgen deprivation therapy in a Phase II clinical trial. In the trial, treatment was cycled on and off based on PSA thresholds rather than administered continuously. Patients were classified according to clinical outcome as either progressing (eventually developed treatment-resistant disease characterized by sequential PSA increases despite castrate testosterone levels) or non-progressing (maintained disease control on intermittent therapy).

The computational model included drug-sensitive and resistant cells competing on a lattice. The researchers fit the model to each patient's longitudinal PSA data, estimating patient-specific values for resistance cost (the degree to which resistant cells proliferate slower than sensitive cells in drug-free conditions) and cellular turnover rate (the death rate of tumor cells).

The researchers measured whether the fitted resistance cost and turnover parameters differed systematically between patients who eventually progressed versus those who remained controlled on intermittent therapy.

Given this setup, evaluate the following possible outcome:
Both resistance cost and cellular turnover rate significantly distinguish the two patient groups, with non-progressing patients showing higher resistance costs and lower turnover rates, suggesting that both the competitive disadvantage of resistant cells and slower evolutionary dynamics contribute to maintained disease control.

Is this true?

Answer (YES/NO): NO